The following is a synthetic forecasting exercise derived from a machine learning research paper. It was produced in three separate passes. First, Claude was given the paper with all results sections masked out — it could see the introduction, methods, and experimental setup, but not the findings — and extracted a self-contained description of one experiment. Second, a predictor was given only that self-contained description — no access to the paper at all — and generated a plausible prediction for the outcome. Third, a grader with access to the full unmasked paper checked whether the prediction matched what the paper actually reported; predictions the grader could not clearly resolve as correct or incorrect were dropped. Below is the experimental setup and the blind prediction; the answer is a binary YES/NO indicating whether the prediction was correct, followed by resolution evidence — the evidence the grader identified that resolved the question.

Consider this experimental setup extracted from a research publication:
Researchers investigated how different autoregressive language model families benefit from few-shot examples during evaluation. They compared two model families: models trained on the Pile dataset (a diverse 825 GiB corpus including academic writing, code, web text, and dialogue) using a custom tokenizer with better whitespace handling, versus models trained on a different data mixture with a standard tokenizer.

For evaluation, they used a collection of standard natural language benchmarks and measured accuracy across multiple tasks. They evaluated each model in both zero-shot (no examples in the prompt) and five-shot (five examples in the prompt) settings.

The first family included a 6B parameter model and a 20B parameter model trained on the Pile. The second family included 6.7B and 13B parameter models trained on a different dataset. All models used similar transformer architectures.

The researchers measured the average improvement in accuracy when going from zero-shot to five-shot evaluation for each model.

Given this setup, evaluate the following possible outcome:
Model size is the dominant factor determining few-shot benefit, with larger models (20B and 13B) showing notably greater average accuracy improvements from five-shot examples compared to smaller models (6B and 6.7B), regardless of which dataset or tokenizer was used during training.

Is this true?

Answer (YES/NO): NO